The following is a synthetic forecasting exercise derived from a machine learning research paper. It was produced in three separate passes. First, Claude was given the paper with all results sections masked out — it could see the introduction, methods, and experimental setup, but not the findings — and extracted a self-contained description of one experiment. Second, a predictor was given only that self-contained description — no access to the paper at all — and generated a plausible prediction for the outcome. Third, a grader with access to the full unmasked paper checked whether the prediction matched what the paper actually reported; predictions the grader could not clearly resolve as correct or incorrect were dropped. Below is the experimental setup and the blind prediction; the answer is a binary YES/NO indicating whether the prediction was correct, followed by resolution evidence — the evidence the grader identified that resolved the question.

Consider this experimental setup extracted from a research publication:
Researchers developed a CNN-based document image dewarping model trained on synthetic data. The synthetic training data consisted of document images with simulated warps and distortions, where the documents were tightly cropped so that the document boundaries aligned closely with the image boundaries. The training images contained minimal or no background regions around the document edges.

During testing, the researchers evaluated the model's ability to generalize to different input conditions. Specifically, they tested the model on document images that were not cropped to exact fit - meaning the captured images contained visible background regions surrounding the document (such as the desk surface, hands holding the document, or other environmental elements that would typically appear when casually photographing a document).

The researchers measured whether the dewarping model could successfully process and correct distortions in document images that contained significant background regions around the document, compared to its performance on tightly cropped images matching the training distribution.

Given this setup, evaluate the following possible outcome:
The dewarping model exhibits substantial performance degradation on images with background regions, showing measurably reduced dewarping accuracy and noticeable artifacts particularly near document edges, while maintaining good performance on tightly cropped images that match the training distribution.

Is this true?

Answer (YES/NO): NO